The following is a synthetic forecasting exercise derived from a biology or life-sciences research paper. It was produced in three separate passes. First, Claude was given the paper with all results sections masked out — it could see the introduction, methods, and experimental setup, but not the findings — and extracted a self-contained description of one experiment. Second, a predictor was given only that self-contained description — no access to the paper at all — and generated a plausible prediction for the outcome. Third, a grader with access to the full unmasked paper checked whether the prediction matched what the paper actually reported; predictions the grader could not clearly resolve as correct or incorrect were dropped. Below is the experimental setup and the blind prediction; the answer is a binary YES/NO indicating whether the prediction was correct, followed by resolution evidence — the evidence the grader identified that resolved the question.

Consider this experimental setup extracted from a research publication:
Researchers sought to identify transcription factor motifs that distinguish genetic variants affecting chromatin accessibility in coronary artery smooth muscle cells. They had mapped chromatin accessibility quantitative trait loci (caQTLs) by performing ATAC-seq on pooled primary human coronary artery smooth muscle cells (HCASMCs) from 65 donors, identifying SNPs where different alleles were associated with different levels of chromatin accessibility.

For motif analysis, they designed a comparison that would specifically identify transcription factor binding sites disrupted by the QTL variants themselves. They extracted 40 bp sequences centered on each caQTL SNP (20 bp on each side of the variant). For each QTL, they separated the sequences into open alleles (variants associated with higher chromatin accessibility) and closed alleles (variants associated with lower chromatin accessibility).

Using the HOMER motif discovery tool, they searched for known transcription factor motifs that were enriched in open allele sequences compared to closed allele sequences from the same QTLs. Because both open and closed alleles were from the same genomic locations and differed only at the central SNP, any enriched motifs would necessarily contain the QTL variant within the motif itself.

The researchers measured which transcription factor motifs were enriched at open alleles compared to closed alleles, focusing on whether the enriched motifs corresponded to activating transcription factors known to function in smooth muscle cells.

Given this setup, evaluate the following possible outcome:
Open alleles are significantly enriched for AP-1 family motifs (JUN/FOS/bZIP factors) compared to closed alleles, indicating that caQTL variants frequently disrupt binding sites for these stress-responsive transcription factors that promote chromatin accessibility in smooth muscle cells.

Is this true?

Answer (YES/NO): YES